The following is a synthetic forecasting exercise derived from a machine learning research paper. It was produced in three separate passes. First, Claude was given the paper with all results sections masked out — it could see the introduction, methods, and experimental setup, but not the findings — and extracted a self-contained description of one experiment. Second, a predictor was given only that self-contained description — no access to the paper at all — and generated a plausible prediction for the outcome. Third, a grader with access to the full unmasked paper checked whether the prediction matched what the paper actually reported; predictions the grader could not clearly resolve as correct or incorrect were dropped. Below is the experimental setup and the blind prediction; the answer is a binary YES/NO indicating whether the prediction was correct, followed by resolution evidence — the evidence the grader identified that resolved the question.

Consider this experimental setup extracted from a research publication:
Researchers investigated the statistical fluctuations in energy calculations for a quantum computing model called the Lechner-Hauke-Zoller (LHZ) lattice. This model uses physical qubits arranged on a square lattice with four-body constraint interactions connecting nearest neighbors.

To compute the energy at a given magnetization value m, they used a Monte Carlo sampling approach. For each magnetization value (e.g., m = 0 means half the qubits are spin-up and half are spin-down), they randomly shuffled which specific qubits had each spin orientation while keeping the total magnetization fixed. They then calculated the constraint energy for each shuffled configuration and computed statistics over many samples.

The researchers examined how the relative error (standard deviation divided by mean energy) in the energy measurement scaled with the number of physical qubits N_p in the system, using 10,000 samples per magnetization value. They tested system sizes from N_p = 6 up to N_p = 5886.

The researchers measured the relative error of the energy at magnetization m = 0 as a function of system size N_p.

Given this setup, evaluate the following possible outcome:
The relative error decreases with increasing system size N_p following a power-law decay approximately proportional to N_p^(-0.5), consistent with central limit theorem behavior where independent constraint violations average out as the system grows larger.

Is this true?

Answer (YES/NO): YES